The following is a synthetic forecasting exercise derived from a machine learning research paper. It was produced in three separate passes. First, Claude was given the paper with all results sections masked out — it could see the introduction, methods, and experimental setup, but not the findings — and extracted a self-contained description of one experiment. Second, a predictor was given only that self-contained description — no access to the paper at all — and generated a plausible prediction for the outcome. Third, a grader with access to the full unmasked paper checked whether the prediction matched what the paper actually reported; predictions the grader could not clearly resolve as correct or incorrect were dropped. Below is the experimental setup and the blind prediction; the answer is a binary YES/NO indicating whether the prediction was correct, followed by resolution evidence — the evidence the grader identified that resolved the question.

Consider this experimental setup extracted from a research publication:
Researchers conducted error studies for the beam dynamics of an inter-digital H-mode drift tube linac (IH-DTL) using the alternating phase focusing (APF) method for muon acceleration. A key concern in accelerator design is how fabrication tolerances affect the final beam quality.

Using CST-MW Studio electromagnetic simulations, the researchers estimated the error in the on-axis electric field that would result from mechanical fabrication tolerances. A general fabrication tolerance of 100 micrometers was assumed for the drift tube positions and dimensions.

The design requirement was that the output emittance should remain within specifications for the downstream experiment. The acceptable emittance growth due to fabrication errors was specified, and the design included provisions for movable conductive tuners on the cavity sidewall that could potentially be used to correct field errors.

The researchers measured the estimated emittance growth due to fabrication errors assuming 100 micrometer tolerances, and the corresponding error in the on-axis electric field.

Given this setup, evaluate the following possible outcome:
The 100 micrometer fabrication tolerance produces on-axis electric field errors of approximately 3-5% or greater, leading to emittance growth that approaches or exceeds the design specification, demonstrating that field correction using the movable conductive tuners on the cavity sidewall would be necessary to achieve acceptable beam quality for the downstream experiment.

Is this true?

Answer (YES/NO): NO